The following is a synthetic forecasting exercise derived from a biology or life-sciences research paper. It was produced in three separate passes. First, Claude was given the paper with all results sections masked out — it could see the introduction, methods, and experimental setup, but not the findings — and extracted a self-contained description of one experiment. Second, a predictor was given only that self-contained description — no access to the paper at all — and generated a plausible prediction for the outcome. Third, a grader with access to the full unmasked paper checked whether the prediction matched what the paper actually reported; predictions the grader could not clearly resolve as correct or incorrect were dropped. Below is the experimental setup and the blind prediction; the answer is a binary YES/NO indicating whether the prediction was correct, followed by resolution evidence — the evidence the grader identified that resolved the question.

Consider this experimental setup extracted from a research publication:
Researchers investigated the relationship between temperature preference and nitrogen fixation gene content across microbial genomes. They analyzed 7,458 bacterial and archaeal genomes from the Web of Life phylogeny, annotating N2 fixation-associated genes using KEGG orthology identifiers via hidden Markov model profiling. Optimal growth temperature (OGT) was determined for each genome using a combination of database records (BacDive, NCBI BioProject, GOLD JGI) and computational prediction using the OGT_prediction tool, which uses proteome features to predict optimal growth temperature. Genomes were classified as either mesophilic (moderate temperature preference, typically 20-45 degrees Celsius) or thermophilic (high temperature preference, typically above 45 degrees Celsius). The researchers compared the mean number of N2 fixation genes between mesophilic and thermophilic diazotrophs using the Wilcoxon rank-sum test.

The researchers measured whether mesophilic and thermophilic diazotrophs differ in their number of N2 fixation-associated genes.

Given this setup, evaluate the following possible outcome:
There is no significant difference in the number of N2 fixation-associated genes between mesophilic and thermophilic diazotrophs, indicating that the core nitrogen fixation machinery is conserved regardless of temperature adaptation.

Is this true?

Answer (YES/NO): NO